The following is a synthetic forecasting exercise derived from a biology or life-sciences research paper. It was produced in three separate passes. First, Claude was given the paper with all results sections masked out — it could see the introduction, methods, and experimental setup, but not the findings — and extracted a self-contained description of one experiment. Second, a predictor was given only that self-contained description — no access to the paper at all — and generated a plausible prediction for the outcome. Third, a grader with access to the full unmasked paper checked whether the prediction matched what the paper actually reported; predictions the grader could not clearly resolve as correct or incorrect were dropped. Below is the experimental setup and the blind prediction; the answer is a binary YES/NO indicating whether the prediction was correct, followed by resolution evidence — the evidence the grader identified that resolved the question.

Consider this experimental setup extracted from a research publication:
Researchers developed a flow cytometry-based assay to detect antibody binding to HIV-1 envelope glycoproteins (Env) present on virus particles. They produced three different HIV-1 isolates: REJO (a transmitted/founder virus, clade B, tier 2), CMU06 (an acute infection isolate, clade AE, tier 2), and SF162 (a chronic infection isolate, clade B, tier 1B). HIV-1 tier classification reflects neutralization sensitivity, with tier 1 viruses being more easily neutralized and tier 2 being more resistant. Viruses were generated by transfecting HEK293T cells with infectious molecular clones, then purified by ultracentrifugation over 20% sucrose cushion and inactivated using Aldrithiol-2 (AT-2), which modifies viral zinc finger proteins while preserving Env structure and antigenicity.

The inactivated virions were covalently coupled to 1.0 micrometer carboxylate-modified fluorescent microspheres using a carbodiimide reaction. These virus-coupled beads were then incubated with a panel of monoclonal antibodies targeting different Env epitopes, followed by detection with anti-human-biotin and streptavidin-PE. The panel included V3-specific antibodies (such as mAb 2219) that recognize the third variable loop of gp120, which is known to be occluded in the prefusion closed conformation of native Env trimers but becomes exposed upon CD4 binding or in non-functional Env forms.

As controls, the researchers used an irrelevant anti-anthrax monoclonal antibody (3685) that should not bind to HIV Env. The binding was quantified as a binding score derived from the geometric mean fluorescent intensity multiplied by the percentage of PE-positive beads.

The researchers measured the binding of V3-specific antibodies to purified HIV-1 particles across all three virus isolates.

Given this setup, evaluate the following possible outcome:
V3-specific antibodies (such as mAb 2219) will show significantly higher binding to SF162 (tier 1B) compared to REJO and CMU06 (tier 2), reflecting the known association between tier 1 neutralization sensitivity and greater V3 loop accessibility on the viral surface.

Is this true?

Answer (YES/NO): NO